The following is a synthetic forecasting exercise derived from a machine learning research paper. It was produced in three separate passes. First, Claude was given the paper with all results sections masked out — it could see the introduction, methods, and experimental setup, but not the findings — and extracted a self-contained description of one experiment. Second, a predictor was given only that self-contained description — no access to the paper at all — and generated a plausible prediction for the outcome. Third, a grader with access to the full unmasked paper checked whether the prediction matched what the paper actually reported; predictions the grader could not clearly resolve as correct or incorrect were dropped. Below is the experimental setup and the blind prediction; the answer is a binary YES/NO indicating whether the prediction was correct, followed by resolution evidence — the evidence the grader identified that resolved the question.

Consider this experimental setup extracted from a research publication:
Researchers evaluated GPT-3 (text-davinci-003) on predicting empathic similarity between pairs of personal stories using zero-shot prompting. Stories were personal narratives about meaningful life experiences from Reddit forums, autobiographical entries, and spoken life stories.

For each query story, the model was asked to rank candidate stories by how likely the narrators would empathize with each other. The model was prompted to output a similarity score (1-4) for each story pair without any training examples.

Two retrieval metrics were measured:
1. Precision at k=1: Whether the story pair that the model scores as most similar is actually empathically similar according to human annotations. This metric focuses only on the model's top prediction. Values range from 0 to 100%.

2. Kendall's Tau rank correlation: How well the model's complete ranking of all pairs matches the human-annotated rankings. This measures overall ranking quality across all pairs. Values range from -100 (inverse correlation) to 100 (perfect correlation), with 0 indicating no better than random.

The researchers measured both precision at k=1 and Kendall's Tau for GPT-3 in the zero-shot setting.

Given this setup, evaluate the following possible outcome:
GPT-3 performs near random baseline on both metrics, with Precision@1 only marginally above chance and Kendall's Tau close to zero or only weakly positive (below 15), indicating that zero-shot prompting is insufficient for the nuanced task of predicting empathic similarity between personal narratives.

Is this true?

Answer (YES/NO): NO